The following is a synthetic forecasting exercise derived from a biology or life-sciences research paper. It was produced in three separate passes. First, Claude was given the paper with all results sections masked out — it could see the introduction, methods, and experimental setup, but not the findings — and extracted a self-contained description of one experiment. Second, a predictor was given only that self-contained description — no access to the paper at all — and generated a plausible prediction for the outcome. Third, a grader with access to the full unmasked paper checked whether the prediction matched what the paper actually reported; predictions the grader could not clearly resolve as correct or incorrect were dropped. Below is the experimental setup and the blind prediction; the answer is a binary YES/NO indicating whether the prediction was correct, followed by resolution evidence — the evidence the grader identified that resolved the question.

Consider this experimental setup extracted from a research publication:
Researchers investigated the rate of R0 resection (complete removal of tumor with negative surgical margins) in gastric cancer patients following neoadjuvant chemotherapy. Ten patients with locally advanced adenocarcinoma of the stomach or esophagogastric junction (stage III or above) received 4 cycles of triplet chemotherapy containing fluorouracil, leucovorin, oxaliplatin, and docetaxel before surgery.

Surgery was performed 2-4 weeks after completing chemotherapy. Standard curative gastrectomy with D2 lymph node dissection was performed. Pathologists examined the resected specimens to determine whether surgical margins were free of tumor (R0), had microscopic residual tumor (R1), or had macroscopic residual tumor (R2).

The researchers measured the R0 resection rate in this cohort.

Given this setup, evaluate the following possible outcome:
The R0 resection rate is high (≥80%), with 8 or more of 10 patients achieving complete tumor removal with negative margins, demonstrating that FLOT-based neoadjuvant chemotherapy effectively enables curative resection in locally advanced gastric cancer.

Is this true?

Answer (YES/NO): YES